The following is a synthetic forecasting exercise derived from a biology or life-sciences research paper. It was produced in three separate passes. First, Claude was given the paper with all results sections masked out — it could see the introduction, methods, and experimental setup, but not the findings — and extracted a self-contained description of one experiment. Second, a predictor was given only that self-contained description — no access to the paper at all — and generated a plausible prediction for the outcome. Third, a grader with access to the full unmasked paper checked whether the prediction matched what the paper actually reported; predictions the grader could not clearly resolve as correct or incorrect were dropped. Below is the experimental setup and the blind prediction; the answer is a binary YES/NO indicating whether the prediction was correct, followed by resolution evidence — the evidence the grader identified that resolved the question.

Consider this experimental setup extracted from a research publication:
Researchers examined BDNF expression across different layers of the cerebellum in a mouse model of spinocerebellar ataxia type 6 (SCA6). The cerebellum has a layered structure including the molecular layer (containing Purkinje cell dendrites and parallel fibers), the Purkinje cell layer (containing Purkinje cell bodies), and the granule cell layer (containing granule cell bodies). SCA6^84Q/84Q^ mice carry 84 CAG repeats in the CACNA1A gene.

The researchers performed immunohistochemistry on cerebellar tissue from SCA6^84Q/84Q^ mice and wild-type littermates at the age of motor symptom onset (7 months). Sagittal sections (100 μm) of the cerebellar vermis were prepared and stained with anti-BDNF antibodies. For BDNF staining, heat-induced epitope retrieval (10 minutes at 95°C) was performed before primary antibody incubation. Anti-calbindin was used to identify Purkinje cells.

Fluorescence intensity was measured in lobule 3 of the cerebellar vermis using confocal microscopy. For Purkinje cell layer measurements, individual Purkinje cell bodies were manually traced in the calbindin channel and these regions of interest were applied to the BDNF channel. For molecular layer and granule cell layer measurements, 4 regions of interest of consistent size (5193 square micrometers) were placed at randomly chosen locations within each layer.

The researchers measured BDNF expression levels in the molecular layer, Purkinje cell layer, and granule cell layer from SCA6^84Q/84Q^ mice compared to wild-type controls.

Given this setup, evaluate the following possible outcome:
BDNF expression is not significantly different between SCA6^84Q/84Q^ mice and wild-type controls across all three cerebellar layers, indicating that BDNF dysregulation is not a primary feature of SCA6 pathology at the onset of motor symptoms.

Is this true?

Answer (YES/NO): NO